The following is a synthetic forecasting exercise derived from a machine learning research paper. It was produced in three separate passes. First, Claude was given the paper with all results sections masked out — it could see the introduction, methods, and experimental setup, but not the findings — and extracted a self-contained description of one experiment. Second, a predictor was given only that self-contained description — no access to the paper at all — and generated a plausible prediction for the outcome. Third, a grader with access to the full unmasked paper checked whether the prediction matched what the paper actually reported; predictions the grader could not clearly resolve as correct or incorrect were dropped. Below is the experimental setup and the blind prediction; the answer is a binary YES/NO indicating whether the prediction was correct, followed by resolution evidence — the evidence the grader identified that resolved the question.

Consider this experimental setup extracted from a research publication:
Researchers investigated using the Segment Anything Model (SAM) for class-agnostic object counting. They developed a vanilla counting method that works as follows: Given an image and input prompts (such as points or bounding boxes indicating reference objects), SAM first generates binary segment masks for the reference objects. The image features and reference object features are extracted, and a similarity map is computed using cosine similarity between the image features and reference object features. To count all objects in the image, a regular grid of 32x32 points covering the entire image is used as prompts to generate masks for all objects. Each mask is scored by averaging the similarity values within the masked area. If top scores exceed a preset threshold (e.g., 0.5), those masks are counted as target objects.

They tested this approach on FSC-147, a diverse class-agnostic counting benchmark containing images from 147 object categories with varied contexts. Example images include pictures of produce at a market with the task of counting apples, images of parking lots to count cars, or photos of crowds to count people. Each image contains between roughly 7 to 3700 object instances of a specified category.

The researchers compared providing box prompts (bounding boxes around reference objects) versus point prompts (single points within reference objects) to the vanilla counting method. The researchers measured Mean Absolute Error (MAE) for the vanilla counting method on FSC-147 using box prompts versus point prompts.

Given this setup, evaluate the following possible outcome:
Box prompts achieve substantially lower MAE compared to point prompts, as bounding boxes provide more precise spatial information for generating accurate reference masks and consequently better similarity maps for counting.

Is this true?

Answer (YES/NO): NO